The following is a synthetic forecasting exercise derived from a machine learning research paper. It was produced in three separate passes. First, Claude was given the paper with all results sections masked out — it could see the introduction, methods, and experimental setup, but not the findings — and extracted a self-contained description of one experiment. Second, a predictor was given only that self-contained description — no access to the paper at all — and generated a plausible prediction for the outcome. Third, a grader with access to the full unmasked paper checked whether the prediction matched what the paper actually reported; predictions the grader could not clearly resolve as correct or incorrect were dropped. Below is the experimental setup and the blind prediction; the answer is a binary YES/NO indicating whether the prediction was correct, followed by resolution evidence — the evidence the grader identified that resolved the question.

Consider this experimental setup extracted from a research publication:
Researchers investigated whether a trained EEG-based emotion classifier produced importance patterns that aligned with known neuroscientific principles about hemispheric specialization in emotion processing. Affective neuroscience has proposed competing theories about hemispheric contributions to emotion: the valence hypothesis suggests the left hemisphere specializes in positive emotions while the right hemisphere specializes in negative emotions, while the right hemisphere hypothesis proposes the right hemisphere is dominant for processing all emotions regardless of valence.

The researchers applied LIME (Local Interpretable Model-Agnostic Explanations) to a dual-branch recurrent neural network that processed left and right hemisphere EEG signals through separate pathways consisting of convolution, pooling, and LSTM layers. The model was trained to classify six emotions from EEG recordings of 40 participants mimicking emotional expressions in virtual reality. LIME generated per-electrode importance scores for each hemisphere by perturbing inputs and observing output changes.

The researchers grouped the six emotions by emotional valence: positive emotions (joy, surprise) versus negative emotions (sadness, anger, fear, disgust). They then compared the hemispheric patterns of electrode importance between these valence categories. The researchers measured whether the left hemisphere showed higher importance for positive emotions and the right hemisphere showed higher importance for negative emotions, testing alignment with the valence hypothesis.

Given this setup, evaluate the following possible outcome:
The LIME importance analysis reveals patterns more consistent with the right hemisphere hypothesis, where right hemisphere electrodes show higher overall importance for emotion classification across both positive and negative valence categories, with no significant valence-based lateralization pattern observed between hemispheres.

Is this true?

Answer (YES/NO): NO